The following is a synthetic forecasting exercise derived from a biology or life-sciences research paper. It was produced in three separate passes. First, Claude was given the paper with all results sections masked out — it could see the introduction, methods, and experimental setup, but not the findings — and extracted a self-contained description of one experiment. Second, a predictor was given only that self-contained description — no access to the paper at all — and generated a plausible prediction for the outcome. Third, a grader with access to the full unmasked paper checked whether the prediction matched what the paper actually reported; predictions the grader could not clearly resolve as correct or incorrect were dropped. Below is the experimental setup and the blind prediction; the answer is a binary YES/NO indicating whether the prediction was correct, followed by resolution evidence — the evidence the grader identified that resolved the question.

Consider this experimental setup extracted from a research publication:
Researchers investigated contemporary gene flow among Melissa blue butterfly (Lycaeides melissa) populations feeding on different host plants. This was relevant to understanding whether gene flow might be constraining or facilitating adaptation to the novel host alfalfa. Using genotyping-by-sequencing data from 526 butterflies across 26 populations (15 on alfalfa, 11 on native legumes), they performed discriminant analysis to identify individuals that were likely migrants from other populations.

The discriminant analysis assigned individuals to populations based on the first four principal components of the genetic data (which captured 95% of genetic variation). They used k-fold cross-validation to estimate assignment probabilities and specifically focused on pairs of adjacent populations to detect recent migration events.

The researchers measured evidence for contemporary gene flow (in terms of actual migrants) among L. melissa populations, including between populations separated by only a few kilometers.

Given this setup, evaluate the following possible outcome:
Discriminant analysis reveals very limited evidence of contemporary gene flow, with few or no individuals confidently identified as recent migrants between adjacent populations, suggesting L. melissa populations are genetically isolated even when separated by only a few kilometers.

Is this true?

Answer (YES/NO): YES